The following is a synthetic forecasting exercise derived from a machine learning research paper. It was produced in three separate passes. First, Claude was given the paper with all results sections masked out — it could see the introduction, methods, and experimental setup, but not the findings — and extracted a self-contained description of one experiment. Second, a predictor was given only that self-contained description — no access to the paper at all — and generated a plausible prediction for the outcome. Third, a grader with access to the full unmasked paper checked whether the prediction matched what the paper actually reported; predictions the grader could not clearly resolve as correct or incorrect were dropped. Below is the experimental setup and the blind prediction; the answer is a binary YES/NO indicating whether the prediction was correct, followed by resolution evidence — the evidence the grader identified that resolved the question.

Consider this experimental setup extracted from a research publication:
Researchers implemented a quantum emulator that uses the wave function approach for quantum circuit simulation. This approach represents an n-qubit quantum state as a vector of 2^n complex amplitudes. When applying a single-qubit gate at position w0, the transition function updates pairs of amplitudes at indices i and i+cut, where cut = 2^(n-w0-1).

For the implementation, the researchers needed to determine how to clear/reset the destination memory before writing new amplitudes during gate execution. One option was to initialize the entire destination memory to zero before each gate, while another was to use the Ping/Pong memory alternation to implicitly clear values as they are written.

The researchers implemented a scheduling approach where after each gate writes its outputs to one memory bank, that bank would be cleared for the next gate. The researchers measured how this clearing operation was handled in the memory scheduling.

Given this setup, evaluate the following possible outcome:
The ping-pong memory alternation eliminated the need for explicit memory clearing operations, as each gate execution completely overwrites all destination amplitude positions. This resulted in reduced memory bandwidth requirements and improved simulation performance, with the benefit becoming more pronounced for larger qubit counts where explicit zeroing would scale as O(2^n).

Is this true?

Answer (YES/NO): NO